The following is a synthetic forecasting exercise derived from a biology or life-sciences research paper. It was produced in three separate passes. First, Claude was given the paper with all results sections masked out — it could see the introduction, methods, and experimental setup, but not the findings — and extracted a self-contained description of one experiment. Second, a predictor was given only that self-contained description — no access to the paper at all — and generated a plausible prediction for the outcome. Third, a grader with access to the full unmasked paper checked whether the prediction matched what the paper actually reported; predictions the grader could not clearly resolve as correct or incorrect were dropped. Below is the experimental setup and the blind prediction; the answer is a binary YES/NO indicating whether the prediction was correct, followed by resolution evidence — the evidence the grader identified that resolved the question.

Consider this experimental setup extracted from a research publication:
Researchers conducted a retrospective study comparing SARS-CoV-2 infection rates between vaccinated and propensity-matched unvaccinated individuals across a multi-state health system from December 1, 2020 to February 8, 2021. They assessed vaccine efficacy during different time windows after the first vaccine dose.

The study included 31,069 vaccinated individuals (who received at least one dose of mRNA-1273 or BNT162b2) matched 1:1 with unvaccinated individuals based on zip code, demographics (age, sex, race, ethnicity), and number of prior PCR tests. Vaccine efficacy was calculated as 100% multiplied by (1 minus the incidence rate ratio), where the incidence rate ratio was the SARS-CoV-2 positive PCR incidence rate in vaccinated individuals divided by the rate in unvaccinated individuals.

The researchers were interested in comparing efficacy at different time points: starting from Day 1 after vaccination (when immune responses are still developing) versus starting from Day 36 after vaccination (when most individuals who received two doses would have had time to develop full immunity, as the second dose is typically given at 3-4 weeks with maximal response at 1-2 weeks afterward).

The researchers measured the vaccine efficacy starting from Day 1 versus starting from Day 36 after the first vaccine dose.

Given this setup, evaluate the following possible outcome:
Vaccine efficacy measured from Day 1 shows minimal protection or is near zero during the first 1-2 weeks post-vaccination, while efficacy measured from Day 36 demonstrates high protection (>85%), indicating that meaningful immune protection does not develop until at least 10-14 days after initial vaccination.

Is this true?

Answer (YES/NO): NO